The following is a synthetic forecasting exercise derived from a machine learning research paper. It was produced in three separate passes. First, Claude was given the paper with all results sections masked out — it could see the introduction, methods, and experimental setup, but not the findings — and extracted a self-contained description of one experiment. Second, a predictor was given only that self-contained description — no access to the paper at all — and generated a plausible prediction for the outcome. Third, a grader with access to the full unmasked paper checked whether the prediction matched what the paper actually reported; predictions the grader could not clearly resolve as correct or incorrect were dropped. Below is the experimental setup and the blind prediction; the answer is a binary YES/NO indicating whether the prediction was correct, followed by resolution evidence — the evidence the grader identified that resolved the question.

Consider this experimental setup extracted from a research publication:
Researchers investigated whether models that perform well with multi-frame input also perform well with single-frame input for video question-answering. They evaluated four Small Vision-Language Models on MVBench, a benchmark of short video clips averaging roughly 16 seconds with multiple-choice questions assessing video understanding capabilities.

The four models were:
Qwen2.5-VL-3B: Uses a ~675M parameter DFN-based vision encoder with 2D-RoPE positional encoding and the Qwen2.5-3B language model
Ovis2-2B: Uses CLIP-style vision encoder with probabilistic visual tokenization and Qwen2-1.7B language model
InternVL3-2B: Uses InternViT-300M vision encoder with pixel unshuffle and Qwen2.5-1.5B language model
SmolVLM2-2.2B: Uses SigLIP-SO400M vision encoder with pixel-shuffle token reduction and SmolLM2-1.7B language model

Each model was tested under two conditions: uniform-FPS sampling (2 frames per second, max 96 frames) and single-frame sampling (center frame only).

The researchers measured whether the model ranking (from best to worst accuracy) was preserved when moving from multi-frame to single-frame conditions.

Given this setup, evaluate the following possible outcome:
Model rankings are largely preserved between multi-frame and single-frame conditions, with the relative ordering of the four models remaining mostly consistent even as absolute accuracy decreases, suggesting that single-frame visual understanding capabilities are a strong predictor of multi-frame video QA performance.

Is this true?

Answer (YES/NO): NO